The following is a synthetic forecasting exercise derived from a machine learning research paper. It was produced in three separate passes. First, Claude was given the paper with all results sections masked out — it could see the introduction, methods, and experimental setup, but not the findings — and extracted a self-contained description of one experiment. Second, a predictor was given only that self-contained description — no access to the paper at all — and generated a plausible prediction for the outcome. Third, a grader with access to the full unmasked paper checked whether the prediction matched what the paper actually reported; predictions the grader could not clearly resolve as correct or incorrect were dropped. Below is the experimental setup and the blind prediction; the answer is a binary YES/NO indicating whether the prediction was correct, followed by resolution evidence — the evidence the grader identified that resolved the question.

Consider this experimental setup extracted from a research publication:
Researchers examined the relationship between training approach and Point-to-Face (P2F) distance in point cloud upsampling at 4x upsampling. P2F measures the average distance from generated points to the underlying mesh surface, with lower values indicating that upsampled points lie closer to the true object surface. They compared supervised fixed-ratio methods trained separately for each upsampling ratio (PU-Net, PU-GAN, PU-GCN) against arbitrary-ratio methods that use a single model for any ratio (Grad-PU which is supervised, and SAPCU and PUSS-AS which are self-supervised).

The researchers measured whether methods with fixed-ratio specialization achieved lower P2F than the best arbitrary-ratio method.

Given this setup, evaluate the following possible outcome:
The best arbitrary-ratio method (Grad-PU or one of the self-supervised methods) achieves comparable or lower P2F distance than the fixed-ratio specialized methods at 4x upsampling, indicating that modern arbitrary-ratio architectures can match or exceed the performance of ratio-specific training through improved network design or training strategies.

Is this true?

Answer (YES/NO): YES